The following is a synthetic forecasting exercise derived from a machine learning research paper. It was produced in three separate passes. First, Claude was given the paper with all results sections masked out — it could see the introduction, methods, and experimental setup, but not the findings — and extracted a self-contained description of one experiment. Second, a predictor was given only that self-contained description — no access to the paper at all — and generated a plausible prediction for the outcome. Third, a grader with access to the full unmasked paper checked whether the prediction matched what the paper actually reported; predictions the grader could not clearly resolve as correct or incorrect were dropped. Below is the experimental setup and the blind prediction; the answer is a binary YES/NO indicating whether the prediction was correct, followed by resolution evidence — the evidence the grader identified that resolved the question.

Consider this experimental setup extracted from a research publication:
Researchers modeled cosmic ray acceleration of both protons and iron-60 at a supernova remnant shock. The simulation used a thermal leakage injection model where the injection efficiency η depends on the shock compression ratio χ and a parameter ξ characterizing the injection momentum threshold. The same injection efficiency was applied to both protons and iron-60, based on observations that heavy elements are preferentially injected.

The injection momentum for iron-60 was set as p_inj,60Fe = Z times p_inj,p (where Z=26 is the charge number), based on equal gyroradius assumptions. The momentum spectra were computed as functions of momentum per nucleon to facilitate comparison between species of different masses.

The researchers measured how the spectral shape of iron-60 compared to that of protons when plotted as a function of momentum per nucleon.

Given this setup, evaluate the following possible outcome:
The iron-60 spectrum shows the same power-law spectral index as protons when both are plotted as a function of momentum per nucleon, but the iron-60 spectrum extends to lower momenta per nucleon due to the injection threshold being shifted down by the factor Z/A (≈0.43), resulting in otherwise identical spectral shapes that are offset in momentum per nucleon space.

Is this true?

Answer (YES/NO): NO